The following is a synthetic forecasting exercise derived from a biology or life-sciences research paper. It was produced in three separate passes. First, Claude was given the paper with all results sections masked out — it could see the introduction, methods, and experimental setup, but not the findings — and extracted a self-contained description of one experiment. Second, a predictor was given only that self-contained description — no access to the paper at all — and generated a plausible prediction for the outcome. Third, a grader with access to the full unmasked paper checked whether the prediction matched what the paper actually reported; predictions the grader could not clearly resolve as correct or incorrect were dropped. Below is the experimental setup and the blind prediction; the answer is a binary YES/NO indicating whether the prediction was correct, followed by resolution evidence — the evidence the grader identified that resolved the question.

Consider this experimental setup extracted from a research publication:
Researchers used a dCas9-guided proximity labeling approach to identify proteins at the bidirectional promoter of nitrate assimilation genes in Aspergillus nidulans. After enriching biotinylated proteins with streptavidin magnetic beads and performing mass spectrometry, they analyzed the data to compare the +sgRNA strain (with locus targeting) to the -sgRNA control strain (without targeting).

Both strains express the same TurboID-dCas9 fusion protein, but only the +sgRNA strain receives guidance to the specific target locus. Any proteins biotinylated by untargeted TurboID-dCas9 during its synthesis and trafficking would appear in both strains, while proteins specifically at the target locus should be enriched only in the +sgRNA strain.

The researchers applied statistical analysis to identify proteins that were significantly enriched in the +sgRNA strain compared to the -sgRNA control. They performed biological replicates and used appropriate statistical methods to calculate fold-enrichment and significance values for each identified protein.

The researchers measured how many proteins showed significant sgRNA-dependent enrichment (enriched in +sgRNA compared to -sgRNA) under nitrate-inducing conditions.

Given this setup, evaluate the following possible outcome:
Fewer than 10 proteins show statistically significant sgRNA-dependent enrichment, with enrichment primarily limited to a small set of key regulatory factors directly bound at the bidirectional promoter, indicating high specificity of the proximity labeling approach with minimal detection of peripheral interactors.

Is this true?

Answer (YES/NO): NO